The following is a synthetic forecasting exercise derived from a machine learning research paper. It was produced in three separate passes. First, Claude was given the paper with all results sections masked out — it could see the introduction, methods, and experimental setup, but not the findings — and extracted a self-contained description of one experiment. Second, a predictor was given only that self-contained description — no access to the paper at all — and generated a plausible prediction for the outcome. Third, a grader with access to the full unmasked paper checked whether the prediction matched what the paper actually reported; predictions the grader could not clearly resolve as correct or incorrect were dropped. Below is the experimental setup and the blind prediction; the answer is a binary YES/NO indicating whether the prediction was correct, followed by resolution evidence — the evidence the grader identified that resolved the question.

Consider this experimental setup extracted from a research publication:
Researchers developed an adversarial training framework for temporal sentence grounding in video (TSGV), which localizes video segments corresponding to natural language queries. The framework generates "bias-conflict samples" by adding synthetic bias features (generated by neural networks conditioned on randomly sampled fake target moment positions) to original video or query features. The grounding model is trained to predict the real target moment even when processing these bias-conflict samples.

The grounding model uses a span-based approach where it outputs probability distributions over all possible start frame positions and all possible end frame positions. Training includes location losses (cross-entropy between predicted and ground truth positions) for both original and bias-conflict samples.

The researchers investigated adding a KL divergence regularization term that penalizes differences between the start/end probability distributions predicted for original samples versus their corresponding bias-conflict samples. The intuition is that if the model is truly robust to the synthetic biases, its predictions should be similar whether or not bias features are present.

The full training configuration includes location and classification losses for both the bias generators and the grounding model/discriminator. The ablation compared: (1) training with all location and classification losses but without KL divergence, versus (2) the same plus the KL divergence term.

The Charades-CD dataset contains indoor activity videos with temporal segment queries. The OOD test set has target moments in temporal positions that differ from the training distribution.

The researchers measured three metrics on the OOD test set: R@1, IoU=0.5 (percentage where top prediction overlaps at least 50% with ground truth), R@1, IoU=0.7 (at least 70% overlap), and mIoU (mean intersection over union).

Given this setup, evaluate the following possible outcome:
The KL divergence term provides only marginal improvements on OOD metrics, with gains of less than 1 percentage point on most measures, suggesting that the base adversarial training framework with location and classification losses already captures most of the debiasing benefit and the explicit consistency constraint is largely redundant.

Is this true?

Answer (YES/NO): NO